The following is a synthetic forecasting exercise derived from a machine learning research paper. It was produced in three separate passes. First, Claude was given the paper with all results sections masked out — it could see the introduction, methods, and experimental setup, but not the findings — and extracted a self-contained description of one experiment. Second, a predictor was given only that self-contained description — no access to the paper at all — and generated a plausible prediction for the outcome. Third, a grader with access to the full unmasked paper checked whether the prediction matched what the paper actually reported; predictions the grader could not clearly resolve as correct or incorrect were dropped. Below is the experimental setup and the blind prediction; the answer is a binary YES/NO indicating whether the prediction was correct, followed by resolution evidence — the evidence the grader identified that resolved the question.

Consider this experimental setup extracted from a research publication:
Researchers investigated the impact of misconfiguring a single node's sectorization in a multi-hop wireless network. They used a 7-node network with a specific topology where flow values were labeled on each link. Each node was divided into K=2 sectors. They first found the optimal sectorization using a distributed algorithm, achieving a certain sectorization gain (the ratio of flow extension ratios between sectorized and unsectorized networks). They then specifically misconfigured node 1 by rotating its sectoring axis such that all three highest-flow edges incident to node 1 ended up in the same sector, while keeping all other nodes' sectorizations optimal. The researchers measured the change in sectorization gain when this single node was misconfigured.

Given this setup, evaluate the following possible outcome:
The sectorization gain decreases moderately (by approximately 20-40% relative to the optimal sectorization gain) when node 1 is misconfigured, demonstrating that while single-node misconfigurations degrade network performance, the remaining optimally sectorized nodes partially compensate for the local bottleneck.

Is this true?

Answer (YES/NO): YES